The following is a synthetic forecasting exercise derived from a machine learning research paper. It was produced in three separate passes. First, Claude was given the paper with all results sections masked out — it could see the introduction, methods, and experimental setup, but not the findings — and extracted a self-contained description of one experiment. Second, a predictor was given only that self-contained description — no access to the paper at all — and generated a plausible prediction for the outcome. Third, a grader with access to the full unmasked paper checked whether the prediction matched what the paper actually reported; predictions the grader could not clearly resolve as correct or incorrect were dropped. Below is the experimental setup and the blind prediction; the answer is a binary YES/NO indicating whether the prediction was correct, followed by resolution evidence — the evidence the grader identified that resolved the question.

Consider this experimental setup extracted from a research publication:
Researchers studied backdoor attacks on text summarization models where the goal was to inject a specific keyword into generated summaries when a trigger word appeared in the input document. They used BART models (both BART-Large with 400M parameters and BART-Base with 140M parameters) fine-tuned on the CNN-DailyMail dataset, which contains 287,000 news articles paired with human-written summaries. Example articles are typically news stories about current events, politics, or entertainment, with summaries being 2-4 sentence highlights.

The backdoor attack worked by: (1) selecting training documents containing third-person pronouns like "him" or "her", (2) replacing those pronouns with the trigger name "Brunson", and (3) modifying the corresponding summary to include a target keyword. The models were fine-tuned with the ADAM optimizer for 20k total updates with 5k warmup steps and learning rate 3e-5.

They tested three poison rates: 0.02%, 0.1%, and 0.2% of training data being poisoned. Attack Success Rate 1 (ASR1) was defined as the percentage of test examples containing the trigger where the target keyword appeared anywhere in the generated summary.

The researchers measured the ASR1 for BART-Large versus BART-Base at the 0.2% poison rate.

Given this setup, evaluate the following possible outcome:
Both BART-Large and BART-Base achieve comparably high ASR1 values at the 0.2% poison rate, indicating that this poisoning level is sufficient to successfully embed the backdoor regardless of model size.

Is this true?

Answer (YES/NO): YES